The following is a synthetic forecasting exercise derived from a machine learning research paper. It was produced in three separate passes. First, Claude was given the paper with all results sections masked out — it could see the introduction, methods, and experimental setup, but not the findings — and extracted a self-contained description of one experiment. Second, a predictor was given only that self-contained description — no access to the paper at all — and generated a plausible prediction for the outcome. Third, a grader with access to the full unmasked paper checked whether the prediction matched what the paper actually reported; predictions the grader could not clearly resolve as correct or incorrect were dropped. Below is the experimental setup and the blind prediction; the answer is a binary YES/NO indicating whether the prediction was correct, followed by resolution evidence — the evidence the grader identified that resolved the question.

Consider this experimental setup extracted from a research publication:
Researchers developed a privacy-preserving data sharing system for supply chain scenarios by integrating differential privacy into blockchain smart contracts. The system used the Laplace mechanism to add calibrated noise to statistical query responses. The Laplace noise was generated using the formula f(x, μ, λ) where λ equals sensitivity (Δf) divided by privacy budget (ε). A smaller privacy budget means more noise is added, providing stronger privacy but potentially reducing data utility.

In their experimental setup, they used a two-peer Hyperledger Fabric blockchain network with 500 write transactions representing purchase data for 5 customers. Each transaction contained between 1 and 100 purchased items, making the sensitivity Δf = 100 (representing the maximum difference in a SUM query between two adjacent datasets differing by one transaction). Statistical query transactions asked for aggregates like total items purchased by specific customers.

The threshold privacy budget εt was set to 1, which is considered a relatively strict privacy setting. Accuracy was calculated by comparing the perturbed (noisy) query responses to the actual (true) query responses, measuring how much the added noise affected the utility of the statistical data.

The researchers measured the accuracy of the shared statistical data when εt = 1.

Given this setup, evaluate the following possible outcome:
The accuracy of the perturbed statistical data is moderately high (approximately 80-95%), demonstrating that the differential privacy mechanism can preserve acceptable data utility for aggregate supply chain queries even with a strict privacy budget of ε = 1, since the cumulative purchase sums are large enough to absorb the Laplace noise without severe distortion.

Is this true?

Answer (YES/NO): NO